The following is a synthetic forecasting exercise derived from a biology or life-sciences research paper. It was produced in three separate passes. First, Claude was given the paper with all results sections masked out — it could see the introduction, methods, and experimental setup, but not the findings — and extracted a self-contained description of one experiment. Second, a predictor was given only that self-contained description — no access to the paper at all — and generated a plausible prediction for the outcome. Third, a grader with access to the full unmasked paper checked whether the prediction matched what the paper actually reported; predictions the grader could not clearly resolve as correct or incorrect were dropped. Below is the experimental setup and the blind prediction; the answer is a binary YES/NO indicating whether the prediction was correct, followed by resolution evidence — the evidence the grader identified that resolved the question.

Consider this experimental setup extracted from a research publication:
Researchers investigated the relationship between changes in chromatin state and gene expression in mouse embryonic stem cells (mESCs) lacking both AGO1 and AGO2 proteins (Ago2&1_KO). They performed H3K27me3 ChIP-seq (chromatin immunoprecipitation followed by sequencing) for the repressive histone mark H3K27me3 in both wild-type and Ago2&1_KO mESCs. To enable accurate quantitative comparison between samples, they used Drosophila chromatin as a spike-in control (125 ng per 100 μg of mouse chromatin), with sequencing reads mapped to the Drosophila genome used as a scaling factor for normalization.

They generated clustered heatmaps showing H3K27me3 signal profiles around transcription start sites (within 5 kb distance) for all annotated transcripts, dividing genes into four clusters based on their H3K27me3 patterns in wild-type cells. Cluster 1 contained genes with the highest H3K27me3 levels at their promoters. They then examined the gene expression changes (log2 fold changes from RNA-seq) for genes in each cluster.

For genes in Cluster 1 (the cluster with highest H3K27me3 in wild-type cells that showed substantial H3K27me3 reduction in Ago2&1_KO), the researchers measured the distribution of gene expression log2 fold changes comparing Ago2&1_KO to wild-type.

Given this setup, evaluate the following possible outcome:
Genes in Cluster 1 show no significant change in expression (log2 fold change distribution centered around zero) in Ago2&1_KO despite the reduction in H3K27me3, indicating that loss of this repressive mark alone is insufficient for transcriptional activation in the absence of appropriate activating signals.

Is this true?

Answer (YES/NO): NO